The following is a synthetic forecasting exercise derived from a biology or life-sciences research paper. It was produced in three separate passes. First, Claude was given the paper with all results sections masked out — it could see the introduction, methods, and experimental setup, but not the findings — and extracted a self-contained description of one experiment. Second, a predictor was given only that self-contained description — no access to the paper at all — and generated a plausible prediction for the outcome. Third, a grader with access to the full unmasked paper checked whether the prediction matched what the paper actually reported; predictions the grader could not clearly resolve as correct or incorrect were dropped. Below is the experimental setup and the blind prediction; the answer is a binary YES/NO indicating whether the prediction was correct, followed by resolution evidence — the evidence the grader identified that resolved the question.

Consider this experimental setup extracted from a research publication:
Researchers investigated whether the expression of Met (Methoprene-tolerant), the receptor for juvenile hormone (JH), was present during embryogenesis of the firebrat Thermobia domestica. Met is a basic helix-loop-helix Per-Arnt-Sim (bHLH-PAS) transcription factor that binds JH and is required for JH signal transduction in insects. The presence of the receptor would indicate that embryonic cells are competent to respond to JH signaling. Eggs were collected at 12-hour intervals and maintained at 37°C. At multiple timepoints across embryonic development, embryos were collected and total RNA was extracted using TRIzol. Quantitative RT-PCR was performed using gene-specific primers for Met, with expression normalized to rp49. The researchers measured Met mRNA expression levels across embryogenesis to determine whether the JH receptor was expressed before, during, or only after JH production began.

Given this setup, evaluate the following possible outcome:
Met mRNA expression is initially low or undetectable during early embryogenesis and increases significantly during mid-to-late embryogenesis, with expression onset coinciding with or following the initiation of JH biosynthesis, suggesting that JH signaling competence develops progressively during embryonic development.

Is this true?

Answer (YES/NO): NO